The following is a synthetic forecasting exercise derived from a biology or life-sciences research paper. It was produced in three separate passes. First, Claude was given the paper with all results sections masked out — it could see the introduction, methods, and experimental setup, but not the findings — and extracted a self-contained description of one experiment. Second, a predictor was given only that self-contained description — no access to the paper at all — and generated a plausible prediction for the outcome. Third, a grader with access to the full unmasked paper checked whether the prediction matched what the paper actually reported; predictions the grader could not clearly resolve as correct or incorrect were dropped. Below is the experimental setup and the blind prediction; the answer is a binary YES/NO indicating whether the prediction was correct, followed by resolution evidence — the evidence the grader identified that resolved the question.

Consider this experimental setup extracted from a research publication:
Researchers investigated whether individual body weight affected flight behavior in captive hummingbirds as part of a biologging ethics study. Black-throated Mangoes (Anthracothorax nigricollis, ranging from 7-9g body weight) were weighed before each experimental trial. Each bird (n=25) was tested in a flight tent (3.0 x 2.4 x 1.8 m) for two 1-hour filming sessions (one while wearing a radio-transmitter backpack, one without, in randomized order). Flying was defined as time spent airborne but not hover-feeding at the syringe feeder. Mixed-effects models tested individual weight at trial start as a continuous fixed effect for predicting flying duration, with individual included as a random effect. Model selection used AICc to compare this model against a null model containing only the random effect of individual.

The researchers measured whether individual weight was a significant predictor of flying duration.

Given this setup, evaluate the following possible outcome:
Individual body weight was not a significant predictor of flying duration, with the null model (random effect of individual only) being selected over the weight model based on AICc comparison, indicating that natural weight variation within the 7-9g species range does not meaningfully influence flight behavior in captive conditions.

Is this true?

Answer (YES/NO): NO